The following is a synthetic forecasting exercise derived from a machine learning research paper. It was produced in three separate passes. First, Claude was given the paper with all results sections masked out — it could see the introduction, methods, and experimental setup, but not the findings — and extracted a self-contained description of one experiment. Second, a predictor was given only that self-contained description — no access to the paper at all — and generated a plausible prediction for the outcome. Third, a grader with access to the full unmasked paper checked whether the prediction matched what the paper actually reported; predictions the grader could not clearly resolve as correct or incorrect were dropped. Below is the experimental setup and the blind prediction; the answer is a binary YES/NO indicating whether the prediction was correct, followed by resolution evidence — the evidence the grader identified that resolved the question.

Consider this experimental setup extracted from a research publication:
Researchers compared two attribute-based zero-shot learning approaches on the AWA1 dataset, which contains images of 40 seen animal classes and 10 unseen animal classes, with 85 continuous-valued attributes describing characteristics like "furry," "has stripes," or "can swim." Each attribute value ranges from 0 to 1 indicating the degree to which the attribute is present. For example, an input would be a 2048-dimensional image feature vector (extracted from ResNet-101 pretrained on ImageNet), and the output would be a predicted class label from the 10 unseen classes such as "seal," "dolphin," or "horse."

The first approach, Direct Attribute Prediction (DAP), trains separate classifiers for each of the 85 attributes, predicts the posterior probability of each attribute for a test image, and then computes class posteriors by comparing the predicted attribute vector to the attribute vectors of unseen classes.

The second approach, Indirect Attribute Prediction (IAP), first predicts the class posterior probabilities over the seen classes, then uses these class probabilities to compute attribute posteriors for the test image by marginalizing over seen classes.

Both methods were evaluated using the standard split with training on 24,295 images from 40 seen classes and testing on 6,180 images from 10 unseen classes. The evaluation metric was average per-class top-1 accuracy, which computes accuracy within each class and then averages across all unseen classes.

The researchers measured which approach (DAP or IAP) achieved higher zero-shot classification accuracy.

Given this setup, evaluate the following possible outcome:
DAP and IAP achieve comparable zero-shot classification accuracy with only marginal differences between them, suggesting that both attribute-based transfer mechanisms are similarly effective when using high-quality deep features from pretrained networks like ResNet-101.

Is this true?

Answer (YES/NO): NO